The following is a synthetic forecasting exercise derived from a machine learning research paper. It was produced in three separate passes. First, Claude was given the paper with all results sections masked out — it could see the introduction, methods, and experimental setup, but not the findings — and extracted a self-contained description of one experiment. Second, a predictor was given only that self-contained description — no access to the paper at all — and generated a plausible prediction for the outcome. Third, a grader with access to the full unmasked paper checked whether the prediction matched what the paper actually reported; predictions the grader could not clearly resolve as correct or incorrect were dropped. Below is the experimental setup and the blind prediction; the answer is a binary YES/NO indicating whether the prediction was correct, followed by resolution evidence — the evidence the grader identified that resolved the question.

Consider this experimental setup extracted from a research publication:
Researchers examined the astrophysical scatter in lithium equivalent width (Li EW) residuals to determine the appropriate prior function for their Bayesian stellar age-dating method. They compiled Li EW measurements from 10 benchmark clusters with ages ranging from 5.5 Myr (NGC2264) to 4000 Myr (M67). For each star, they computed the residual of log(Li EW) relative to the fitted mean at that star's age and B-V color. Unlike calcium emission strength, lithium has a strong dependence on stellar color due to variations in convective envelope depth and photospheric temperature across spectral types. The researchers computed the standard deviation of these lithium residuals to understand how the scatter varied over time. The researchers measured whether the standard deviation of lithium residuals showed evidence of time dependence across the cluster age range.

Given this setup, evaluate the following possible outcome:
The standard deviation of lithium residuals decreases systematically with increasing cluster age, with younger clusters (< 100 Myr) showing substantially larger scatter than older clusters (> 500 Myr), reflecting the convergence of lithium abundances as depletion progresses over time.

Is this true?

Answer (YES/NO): NO